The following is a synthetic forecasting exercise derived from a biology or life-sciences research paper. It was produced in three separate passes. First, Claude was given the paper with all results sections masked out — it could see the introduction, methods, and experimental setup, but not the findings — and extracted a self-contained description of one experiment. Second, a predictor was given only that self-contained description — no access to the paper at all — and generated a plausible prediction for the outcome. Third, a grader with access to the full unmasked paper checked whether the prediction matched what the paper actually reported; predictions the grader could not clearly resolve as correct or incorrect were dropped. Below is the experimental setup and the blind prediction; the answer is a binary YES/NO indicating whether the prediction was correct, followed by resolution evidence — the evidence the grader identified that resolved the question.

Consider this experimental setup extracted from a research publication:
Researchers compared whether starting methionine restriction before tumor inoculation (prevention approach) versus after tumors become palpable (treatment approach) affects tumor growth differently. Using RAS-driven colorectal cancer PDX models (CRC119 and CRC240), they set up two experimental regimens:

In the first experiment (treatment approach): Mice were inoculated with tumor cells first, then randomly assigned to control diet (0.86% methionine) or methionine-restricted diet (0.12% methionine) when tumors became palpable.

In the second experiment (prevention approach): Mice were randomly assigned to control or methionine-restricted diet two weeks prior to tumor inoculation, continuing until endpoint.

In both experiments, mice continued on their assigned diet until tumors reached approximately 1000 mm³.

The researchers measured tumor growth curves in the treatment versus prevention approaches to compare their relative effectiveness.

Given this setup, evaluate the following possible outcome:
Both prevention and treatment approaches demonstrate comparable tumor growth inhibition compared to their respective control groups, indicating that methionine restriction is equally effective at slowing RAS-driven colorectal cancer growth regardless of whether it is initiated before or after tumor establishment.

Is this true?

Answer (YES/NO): NO